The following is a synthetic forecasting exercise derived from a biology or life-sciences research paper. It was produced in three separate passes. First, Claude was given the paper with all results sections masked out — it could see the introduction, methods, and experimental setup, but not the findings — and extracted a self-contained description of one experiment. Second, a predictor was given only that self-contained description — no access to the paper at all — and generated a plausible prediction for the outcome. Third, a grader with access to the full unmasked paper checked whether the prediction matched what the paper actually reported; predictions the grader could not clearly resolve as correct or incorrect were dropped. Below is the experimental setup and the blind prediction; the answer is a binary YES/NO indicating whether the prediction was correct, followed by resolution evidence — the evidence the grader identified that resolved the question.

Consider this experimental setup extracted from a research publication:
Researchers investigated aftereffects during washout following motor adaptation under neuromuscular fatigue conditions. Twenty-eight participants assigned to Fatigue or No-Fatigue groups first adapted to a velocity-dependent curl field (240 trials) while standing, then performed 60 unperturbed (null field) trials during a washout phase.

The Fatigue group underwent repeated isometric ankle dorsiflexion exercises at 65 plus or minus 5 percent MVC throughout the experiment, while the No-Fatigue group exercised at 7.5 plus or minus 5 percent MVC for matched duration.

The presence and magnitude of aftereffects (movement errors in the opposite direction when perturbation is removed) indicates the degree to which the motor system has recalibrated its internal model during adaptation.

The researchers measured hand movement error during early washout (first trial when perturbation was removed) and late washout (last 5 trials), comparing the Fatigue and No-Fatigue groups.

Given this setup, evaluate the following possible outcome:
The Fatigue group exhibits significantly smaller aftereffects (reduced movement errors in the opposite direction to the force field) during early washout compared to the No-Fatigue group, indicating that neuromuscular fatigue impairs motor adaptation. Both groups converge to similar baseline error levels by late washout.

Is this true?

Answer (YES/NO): NO